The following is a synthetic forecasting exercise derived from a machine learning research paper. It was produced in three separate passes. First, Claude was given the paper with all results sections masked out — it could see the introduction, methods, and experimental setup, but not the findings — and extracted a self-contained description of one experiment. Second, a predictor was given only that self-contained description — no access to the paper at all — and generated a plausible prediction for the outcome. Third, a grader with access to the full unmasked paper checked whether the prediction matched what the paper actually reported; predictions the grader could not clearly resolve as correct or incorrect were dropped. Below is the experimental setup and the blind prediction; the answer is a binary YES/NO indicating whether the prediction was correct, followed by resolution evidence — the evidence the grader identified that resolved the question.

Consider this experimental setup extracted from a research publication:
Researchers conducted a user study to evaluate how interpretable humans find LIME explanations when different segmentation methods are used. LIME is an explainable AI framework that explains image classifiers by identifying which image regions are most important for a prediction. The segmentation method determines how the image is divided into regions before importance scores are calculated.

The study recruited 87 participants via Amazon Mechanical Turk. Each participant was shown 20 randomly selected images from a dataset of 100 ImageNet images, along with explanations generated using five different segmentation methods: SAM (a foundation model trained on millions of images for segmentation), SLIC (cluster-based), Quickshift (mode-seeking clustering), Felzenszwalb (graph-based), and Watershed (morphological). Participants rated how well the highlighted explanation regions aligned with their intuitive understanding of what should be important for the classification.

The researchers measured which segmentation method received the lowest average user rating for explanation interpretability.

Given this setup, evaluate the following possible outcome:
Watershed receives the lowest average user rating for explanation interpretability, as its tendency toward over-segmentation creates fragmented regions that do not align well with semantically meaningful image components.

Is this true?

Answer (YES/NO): NO